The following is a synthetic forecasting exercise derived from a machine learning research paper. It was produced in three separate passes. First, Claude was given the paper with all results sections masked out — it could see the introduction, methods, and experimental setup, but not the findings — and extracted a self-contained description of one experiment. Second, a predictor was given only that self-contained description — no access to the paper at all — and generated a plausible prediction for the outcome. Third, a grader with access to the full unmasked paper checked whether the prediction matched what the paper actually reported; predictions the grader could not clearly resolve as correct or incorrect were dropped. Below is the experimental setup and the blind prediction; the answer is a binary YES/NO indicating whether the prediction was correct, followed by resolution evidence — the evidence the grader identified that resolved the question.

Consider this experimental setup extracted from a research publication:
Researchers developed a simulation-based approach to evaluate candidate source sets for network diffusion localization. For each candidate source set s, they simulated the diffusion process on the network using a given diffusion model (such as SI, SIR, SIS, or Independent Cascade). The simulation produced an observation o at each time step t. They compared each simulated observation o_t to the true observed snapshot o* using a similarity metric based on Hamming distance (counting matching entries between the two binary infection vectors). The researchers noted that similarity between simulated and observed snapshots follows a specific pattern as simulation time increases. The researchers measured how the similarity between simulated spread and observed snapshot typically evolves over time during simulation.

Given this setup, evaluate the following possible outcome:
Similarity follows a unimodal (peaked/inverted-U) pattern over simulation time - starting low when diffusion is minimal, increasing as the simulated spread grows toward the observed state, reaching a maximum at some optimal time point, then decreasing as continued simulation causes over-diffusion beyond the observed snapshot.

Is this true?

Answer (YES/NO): YES